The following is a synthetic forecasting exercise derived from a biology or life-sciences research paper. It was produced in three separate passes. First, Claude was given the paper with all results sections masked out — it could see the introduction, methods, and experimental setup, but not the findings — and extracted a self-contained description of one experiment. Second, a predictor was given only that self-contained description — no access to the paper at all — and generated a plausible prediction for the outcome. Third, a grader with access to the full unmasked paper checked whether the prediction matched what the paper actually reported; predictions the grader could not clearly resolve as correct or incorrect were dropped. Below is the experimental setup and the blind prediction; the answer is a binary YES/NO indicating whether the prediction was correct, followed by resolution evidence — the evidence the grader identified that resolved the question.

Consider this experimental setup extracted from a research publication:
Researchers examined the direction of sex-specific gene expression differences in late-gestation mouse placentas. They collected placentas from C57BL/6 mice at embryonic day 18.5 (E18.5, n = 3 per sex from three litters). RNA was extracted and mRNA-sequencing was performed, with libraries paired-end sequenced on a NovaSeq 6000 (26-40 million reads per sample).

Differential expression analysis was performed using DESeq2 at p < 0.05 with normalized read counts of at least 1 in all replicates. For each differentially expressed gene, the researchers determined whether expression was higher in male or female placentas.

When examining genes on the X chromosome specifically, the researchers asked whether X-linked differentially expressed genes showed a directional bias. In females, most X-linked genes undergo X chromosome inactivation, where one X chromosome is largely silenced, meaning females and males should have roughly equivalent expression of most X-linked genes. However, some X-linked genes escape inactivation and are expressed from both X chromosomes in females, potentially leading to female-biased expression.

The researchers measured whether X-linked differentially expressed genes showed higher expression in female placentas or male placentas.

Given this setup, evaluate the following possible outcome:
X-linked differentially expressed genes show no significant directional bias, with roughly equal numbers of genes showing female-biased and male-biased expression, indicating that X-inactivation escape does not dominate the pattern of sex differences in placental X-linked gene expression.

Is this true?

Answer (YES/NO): NO